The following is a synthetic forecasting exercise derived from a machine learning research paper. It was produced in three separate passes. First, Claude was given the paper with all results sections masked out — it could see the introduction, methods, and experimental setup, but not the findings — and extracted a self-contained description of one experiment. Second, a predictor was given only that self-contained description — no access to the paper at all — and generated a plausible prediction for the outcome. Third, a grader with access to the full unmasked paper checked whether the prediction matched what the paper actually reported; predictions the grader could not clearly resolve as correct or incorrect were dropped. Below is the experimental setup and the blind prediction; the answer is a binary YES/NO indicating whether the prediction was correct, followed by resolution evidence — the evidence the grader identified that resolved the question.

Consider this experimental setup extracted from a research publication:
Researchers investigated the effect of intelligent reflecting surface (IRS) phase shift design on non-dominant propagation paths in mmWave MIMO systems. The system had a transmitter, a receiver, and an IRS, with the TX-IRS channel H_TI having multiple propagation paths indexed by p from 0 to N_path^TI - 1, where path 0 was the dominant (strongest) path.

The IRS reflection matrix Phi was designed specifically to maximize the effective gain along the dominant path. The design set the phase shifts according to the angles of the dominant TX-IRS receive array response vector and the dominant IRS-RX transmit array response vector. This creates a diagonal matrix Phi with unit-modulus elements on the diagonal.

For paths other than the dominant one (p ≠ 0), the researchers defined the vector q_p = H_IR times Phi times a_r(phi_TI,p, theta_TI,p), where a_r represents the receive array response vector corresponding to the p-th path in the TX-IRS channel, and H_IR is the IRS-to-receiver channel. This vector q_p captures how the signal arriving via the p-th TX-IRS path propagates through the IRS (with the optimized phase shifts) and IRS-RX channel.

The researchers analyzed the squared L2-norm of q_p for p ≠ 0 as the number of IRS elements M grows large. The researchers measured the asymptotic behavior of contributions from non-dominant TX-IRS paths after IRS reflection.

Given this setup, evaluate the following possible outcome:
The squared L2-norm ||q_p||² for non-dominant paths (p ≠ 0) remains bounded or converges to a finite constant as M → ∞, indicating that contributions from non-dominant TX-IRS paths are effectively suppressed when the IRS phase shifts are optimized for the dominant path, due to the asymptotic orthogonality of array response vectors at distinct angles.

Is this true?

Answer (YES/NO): YES